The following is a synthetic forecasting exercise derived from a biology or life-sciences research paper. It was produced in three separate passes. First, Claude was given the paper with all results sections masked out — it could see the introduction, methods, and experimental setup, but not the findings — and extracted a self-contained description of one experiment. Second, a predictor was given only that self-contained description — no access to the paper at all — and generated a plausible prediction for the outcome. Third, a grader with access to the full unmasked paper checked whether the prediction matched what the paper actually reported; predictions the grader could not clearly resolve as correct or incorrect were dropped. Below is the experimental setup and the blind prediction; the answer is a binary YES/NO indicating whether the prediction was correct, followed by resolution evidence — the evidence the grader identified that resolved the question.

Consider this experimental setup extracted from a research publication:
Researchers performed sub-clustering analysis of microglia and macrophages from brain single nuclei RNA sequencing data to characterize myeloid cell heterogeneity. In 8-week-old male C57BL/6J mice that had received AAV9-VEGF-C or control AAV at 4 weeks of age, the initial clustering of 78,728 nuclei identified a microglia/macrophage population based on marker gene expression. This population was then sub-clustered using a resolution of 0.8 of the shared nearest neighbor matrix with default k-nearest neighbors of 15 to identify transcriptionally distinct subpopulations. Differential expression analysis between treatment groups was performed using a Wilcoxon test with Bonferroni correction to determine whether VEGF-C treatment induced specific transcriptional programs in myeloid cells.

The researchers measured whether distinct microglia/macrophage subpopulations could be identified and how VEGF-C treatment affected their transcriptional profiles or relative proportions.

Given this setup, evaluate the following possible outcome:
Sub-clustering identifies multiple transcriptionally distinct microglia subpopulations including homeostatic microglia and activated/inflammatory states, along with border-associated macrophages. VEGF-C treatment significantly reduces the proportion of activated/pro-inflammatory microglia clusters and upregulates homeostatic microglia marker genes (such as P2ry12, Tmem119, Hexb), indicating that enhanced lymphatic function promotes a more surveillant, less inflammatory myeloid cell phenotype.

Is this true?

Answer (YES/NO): NO